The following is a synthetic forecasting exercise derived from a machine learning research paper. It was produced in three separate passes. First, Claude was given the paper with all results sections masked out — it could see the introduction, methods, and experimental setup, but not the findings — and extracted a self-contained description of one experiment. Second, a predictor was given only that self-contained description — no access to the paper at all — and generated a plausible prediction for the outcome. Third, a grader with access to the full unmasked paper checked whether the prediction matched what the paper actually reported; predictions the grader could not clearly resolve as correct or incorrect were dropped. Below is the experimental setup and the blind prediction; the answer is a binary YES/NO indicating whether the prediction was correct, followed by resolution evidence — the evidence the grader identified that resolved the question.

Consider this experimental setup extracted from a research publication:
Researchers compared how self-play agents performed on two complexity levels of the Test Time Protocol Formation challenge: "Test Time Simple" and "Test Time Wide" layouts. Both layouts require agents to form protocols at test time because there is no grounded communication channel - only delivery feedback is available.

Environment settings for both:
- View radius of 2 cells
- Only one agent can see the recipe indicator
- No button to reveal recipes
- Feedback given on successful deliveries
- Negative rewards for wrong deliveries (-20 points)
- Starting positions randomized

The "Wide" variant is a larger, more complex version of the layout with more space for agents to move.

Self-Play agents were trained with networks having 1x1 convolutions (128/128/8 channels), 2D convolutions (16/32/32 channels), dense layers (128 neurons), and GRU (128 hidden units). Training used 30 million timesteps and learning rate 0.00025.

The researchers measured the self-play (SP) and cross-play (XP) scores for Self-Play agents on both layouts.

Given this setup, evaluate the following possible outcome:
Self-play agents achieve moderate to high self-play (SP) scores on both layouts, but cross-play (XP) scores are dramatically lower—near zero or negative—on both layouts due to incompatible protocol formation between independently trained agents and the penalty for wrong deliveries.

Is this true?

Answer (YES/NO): YES